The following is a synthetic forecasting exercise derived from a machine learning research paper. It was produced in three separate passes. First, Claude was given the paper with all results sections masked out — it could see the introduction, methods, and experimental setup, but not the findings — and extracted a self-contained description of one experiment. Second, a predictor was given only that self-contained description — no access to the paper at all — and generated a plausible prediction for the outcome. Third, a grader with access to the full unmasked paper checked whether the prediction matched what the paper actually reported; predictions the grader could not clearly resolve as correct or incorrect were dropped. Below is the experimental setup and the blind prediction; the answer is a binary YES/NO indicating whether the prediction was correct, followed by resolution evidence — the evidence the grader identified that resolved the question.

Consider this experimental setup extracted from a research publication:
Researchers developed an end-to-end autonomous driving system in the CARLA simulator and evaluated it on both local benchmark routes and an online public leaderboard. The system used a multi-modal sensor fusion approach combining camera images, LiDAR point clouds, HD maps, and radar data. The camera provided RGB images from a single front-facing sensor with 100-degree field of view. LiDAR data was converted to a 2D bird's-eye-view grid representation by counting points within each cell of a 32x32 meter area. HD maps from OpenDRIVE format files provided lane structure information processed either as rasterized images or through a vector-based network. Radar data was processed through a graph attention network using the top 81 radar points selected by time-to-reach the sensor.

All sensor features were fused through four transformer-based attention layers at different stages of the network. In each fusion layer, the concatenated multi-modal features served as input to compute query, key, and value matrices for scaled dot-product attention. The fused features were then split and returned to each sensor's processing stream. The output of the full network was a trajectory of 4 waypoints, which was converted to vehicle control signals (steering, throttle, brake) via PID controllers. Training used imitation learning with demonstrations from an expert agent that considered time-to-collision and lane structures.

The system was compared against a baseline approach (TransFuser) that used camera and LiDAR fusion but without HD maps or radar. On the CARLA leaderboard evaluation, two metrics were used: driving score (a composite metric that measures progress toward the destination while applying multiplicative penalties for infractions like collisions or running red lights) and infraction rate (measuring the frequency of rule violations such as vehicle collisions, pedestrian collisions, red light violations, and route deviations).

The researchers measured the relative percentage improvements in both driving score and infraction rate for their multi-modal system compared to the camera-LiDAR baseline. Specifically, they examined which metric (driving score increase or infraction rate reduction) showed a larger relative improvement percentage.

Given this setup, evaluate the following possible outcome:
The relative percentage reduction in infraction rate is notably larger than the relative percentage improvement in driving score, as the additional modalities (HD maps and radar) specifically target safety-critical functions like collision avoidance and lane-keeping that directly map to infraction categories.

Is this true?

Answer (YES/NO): YES